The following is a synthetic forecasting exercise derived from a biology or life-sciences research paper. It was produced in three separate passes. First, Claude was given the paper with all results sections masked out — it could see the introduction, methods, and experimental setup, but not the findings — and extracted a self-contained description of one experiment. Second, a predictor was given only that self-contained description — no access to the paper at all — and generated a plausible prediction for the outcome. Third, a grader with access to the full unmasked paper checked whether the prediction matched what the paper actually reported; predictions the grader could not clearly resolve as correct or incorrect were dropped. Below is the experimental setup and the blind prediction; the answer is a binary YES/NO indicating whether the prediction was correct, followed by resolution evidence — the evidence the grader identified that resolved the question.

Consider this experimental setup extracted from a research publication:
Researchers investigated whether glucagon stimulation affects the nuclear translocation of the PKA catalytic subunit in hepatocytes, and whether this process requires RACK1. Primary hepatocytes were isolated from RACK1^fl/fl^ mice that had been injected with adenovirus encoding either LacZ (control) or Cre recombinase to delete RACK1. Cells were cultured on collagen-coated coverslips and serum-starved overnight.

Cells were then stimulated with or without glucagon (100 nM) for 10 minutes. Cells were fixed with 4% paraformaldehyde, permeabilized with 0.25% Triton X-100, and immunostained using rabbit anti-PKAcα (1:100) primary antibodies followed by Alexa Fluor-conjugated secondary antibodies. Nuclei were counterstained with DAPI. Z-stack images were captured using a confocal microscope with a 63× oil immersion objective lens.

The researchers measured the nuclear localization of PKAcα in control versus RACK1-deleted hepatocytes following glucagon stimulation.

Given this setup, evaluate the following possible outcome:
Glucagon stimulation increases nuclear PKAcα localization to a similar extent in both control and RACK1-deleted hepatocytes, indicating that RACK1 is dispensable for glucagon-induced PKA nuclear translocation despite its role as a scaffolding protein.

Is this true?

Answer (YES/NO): NO